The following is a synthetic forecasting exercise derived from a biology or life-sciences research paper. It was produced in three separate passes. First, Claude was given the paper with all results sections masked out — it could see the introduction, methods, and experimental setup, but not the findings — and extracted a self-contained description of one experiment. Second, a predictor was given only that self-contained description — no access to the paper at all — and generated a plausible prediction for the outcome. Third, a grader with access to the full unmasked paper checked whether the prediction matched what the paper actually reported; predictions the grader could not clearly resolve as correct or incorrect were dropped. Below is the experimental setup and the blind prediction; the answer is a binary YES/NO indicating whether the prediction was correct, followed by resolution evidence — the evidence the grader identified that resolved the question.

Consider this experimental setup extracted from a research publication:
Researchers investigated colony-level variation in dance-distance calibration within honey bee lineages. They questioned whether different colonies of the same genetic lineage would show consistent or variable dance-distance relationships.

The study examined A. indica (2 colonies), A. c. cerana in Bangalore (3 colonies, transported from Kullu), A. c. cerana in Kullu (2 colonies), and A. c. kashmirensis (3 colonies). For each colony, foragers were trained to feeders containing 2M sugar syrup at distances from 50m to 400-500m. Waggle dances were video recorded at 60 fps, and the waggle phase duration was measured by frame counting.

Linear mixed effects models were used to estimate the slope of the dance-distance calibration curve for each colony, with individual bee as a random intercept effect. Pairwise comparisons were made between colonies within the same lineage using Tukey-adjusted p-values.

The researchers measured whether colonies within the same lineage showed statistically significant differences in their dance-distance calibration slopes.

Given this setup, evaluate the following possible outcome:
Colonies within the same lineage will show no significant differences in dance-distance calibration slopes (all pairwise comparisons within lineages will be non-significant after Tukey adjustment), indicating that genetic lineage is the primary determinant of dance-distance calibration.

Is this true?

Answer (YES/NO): NO